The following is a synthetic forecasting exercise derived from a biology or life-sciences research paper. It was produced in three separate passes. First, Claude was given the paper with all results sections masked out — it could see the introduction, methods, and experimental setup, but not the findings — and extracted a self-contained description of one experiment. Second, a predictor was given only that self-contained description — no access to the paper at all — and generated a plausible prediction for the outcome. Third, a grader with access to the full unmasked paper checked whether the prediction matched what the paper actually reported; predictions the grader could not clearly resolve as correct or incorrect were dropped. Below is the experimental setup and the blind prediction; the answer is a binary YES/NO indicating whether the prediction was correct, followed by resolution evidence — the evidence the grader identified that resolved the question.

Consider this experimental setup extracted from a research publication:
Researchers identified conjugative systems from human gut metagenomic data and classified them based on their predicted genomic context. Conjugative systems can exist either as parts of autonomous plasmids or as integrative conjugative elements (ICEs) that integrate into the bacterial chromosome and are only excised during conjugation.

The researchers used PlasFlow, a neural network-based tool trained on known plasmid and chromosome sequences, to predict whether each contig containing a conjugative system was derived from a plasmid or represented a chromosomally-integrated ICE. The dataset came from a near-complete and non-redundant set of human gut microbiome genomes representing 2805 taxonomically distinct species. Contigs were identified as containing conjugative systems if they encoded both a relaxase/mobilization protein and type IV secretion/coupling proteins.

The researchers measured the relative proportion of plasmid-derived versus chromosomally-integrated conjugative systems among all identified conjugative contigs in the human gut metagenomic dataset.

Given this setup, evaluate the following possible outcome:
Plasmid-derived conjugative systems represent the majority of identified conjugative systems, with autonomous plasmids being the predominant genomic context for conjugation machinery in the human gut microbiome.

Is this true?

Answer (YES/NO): NO